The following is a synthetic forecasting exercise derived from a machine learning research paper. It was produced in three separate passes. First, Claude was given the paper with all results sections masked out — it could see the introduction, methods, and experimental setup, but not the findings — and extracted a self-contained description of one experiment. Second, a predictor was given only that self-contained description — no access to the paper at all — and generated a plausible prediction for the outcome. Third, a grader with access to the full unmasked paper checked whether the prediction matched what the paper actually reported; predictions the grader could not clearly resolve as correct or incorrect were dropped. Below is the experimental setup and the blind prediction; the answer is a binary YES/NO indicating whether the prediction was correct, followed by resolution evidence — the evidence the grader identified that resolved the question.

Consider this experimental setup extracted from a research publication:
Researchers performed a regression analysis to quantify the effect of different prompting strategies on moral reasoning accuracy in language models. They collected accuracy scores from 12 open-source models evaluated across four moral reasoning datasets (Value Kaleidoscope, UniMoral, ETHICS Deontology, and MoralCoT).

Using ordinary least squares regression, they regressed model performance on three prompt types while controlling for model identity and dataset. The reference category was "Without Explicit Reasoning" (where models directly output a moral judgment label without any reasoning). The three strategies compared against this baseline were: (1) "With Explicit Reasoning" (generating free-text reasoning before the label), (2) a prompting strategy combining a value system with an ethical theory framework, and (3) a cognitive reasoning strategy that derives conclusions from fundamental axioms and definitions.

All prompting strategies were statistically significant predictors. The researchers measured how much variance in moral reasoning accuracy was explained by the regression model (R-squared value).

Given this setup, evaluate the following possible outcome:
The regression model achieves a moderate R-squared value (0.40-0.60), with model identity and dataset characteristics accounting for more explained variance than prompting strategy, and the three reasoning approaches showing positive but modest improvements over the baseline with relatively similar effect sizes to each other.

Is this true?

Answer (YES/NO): NO